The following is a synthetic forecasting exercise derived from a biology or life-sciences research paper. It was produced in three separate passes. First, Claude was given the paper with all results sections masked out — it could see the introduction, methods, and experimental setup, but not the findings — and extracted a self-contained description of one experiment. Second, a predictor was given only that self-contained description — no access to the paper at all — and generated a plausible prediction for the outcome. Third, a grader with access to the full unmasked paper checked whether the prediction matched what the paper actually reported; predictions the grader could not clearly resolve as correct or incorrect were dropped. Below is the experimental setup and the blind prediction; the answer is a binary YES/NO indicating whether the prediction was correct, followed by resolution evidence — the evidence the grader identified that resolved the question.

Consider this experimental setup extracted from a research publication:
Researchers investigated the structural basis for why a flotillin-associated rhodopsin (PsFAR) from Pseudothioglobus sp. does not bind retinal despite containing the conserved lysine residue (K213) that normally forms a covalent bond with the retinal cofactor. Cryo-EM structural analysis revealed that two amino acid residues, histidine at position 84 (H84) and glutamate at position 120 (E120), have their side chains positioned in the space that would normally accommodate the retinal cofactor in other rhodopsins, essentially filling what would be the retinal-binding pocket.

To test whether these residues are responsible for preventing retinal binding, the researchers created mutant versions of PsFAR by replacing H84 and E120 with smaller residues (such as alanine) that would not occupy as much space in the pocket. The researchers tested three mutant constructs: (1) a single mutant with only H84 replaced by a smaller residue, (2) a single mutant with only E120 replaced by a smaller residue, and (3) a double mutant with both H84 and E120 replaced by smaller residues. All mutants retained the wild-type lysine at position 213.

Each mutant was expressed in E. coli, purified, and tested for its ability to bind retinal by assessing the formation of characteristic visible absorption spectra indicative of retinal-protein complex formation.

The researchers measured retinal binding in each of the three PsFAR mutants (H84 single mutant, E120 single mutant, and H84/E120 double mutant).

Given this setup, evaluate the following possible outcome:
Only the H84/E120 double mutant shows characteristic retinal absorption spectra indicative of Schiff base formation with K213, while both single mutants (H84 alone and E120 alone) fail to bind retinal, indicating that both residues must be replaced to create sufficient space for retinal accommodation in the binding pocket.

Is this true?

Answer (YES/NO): YES